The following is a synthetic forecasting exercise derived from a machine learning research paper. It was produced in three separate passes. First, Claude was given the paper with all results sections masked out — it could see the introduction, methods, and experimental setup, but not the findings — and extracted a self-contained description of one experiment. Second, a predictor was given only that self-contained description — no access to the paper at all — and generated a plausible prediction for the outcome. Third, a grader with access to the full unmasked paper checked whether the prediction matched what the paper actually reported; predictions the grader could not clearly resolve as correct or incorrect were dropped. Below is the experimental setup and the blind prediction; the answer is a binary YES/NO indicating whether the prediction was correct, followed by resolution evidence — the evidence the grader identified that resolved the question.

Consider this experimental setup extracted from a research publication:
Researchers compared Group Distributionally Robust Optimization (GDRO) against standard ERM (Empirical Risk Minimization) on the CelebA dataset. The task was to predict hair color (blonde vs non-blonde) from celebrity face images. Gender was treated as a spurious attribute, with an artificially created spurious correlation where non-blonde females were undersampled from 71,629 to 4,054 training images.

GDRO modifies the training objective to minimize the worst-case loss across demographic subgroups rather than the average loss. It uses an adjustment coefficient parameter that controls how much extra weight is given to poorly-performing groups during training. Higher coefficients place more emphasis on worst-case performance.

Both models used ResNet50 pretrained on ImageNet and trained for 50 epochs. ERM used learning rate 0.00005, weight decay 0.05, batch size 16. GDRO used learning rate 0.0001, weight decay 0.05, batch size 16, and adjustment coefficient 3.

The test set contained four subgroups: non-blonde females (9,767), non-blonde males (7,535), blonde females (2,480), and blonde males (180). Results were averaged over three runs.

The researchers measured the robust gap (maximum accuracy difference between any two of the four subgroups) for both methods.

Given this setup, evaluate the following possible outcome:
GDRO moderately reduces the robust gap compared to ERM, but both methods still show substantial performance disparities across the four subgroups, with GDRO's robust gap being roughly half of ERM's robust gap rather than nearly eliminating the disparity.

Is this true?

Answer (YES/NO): NO